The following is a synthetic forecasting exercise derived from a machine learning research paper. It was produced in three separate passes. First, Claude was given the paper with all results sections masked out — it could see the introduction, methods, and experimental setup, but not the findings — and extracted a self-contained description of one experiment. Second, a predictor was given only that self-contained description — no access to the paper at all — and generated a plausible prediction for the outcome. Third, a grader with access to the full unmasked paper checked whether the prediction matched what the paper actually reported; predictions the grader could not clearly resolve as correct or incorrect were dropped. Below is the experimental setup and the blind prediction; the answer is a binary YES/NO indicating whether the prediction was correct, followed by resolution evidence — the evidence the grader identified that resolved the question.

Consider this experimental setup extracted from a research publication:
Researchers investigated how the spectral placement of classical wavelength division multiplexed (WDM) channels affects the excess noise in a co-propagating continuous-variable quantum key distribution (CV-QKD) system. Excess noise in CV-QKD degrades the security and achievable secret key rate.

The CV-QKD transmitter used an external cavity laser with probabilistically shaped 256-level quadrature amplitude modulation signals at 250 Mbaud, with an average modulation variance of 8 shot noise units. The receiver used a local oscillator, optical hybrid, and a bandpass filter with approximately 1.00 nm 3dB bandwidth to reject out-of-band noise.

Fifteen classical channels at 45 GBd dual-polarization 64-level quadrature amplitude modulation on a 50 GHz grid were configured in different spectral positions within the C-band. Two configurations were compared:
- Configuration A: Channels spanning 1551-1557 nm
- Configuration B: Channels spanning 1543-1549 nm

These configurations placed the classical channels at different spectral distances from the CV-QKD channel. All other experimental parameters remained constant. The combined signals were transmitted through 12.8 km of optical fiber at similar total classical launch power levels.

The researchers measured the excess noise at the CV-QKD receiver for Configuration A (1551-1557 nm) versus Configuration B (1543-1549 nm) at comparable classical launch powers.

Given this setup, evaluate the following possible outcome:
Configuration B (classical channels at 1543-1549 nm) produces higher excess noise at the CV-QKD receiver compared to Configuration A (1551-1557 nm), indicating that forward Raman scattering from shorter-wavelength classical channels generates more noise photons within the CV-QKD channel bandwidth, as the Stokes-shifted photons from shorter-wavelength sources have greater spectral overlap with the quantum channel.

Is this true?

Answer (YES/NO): NO